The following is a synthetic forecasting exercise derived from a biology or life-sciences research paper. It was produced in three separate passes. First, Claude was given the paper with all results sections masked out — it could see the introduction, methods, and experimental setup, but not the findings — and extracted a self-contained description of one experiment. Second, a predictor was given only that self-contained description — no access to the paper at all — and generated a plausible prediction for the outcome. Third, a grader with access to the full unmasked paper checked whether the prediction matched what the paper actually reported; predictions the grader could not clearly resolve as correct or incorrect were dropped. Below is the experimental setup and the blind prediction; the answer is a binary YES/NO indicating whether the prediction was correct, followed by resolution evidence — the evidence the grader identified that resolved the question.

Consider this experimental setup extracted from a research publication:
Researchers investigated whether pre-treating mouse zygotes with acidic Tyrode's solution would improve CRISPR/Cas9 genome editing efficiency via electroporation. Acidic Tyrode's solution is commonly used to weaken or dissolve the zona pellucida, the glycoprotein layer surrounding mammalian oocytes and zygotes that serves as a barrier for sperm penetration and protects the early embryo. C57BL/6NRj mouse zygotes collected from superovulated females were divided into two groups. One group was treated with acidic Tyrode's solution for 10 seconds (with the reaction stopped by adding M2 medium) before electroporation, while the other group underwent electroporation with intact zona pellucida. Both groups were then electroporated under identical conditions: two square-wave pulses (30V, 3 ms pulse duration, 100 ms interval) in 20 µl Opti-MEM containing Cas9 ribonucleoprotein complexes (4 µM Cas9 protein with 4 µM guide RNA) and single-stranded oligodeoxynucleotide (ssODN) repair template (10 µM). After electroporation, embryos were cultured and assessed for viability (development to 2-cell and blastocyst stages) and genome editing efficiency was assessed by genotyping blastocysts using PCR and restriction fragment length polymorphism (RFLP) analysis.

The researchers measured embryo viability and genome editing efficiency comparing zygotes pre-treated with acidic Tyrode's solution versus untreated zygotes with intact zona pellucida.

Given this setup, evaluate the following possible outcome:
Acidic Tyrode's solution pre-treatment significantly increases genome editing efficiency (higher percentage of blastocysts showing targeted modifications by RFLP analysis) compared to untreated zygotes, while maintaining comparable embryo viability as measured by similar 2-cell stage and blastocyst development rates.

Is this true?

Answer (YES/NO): NO